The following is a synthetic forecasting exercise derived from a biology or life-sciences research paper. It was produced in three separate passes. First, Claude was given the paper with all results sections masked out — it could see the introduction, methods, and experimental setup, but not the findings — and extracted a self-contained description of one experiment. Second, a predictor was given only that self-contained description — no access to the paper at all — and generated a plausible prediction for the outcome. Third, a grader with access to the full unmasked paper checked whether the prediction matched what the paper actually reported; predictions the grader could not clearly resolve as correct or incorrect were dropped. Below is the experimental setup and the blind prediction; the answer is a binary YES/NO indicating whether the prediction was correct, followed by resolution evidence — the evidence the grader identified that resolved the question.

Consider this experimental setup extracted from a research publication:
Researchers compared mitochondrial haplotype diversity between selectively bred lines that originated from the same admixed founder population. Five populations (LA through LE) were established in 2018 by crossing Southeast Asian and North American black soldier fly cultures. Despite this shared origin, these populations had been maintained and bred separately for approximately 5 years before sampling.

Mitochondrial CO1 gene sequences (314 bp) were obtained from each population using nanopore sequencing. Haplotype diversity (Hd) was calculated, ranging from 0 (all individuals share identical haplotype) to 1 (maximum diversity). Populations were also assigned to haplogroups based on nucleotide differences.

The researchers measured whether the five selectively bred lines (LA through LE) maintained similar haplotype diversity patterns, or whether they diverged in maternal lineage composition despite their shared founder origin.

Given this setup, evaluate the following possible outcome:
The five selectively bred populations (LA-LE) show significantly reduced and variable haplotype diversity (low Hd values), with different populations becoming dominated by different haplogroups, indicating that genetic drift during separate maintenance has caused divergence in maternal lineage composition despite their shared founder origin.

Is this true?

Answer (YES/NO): YES